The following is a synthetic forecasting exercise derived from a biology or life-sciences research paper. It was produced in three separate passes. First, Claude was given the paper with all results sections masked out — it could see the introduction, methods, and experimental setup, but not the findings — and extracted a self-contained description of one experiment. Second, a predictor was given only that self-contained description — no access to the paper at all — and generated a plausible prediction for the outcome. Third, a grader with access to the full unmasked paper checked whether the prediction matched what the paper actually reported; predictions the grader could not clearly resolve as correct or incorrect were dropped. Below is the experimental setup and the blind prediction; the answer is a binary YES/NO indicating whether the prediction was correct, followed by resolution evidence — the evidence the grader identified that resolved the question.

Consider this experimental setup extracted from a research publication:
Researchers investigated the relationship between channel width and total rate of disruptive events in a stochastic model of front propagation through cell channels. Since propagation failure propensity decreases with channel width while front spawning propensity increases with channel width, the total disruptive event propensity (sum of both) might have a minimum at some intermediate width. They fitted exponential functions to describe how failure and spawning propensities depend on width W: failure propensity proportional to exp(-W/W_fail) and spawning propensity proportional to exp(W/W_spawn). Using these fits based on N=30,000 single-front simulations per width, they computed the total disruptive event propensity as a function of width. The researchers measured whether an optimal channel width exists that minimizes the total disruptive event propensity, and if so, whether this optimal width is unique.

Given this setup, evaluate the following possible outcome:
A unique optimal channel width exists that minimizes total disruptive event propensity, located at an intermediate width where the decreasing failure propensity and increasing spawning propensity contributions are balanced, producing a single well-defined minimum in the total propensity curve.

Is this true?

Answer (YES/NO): YES